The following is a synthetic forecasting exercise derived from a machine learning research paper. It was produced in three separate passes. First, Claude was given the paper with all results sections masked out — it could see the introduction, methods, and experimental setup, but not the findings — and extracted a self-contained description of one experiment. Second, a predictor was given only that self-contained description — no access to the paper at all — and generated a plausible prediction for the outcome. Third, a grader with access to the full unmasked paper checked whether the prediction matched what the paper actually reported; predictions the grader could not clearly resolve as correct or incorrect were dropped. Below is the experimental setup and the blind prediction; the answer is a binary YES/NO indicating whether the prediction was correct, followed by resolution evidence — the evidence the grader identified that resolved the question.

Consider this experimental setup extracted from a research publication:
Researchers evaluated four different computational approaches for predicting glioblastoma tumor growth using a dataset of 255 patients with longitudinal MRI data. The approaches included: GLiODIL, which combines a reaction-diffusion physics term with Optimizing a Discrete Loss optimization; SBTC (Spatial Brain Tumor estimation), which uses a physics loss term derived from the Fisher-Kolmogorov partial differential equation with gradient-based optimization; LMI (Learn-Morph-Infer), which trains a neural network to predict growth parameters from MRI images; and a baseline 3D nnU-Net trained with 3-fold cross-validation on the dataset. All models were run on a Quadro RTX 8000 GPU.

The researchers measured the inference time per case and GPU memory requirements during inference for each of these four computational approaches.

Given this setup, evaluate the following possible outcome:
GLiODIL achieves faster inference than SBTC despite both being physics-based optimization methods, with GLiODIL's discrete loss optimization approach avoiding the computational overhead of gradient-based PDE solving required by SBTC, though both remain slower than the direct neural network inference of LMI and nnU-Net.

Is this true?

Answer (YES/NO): NO